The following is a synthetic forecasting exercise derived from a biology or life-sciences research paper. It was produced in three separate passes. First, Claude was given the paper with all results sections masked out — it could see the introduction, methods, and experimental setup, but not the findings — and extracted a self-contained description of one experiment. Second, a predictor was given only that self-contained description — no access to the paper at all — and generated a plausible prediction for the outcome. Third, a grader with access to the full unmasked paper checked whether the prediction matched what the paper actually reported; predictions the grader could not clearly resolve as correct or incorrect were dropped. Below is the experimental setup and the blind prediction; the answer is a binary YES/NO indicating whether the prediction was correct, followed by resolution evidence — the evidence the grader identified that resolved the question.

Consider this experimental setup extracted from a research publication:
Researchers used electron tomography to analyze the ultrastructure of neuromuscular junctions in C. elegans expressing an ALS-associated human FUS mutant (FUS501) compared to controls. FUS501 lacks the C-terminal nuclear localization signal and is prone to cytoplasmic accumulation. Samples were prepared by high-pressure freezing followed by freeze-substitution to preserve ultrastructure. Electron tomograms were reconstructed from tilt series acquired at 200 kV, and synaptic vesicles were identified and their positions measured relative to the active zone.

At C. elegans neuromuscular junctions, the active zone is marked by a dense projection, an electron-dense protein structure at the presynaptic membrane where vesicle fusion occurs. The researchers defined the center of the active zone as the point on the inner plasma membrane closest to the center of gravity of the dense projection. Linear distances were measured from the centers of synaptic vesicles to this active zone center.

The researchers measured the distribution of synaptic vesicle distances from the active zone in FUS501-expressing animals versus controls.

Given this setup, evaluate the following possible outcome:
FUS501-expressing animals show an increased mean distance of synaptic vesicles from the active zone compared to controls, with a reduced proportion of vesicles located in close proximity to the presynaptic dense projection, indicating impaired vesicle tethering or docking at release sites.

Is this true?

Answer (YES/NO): NO